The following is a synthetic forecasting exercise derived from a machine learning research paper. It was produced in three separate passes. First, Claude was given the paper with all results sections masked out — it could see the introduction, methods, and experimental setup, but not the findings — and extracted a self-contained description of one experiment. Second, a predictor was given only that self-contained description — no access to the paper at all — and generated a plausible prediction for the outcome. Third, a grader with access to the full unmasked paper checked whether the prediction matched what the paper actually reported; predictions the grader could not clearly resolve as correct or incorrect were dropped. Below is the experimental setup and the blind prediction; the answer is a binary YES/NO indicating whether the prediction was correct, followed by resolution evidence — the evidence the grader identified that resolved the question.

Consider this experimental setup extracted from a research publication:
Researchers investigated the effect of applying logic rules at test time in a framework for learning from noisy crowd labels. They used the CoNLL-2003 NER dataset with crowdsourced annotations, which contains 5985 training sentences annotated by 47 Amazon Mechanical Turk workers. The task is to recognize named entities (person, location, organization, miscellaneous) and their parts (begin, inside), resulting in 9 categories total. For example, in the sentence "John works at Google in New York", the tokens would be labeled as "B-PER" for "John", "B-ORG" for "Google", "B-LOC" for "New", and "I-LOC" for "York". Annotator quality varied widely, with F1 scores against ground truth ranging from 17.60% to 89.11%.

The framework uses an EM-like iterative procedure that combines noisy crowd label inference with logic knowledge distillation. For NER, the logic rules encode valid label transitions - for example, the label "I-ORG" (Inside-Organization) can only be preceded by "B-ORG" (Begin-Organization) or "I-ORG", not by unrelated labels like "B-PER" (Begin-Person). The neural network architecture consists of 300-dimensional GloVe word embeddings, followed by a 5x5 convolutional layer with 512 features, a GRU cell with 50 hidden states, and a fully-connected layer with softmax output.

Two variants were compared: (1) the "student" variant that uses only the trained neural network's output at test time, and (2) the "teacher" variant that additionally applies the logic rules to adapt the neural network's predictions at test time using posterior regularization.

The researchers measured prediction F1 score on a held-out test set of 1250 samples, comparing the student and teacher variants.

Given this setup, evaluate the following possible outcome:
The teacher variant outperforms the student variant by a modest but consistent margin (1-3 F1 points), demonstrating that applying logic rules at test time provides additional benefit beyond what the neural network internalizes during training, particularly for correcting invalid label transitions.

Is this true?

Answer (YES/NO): YES